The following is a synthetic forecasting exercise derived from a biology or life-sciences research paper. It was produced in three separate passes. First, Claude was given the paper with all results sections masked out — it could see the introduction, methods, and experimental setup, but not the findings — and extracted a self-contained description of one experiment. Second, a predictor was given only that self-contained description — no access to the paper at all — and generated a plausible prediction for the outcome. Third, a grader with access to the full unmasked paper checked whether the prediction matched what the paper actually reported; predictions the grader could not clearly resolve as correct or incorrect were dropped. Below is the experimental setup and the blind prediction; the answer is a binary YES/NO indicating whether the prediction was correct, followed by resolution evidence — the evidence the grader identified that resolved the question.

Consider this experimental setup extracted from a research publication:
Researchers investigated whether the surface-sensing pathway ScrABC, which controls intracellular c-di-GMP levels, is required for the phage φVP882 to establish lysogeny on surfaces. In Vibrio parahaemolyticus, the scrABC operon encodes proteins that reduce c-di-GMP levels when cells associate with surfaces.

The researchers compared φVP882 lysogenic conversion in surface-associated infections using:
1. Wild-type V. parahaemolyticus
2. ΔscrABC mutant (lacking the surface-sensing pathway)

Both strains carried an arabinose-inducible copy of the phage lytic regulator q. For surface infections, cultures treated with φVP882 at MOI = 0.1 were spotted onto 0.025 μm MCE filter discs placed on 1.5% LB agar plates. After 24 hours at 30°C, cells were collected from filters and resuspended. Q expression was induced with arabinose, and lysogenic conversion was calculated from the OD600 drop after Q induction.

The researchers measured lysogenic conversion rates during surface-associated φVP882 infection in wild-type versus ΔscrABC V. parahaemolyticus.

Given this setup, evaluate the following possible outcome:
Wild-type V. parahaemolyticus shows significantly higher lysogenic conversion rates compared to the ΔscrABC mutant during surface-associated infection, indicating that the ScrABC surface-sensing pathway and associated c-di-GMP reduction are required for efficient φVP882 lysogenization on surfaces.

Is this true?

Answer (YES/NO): YES